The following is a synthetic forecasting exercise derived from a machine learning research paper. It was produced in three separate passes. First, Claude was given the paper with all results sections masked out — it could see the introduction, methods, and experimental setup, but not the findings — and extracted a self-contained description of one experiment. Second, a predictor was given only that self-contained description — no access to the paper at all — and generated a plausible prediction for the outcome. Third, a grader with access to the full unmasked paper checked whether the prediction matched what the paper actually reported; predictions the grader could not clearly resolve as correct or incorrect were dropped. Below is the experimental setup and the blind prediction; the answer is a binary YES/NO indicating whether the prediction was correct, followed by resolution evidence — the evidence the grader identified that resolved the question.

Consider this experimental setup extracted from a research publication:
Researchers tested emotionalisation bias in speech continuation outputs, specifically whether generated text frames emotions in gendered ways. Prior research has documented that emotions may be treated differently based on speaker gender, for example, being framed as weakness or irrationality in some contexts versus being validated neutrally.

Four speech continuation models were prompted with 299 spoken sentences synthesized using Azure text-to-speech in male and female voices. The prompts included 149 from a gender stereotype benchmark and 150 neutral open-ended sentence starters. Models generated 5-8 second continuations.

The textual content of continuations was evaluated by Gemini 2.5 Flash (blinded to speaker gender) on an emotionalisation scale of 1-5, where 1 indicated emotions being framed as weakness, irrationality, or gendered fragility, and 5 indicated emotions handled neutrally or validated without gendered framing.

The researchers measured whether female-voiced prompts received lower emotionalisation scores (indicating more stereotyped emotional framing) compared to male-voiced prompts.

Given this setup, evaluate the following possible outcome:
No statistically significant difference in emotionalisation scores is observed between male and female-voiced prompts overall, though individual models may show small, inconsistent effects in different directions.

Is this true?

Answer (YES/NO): YES